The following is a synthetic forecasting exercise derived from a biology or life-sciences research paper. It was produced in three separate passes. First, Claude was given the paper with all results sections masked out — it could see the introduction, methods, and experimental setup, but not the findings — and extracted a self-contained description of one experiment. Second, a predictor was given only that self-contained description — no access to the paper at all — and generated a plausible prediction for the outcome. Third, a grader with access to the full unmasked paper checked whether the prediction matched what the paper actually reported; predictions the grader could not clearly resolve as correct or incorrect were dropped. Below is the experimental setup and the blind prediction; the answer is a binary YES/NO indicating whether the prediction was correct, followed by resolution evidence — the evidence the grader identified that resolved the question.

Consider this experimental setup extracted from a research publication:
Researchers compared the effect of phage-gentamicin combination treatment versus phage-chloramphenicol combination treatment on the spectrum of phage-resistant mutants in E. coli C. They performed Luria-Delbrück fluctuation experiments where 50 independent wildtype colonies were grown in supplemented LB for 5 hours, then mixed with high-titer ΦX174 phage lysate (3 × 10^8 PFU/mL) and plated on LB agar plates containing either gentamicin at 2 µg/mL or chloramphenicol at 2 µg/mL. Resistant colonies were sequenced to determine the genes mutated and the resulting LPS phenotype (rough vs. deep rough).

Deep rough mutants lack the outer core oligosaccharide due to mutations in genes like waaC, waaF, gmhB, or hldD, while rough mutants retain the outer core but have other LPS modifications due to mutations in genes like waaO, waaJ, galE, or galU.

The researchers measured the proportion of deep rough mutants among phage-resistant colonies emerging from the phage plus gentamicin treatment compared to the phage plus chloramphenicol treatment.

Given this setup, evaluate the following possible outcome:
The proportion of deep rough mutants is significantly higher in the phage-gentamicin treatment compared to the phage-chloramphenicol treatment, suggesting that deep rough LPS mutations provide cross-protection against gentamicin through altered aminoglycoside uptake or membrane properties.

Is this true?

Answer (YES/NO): NO